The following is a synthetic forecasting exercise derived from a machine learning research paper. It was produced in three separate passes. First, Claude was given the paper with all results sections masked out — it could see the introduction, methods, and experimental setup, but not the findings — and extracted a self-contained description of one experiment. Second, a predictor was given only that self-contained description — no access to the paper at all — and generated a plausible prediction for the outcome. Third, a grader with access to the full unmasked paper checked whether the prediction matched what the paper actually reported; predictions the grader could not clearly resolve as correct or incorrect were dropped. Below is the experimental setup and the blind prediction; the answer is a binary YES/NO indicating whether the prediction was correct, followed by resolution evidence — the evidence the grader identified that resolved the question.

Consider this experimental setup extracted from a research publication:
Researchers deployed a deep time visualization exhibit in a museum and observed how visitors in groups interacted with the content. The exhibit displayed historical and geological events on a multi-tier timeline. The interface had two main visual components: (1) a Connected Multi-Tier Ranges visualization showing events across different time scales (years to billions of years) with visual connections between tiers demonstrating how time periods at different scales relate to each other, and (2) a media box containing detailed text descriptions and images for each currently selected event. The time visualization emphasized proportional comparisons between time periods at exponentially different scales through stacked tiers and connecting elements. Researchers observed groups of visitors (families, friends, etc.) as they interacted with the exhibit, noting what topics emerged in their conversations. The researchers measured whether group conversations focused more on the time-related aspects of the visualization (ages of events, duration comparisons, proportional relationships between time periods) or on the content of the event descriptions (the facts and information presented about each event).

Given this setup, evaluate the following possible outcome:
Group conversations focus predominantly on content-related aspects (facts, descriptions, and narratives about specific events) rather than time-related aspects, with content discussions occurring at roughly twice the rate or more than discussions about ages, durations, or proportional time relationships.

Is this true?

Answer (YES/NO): YES